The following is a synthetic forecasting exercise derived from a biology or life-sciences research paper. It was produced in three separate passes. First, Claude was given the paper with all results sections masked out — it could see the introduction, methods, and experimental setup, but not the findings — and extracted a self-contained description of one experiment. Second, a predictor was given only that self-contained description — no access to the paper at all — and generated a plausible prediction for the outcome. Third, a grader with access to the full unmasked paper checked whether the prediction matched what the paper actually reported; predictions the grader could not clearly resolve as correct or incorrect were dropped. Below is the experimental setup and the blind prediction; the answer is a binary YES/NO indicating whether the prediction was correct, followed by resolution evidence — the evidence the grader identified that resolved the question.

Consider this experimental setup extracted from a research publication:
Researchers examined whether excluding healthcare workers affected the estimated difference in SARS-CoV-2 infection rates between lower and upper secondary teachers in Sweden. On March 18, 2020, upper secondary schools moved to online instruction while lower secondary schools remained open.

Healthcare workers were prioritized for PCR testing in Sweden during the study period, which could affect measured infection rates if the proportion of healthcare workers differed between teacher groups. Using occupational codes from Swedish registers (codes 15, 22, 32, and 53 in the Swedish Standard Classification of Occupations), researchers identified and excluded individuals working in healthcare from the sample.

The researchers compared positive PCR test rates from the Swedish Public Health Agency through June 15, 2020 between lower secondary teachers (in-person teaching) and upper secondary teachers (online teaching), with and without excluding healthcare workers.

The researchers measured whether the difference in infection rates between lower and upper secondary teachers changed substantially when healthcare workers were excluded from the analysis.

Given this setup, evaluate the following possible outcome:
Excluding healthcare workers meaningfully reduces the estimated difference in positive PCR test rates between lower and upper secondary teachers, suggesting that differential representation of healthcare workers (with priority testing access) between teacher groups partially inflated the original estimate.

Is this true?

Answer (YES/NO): NO